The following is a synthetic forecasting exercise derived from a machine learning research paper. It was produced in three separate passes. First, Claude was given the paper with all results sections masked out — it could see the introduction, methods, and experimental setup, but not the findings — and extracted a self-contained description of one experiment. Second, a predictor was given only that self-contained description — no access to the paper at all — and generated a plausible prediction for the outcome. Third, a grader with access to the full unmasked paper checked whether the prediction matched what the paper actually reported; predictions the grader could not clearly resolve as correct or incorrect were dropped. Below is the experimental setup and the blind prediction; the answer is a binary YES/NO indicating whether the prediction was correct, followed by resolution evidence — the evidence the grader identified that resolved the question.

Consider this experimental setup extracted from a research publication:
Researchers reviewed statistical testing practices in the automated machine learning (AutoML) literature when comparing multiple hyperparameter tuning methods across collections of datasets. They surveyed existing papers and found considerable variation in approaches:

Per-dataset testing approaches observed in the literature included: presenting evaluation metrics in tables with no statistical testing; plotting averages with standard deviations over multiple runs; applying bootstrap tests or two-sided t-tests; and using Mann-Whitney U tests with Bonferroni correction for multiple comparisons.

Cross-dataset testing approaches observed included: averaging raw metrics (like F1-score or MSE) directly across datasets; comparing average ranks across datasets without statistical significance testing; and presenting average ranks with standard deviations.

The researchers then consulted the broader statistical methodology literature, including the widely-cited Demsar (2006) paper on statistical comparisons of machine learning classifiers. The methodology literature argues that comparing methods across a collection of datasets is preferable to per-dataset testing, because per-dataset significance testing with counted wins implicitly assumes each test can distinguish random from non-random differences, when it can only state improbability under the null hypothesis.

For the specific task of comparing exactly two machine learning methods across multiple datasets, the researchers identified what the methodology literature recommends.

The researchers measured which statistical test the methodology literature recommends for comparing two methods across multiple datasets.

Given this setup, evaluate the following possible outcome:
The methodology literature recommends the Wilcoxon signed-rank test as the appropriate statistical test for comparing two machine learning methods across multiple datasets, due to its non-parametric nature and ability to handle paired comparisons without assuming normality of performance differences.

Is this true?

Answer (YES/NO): YES